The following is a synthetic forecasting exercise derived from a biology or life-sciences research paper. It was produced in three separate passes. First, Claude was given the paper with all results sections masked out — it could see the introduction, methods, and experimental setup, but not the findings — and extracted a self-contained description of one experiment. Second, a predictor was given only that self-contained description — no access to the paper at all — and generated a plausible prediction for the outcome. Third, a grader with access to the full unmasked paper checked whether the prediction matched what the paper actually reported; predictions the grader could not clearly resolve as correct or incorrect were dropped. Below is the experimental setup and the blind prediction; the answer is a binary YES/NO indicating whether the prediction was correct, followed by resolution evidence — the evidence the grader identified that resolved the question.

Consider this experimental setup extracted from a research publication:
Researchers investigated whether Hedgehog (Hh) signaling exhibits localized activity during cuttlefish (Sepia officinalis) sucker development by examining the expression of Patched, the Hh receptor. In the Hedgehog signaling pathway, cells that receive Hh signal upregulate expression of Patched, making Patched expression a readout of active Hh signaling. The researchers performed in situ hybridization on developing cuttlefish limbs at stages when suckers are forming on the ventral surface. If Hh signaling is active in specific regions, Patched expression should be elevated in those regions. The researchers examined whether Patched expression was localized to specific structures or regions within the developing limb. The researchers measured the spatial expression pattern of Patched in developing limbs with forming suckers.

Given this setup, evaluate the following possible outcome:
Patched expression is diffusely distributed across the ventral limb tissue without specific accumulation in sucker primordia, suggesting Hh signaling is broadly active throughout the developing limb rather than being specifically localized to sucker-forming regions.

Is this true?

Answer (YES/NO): NO